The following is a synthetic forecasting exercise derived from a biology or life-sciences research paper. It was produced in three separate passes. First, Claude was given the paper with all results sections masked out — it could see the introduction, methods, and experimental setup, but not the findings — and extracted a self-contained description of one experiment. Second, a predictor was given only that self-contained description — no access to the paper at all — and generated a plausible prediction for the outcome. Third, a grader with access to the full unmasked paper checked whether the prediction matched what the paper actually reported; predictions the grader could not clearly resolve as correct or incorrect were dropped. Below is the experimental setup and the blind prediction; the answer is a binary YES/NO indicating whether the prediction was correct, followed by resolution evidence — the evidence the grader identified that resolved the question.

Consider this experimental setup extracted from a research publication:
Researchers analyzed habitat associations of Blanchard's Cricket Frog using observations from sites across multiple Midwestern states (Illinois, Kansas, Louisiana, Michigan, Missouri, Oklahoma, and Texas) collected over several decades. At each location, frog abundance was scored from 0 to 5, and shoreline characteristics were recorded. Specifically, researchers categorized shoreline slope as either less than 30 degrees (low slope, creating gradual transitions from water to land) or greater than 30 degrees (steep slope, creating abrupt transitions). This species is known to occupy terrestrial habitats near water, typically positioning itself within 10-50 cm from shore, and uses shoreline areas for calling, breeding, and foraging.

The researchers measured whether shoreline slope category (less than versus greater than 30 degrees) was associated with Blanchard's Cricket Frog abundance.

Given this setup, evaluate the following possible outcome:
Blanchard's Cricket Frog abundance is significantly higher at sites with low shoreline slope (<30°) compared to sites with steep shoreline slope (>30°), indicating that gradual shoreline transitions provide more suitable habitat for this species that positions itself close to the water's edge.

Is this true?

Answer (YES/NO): YES